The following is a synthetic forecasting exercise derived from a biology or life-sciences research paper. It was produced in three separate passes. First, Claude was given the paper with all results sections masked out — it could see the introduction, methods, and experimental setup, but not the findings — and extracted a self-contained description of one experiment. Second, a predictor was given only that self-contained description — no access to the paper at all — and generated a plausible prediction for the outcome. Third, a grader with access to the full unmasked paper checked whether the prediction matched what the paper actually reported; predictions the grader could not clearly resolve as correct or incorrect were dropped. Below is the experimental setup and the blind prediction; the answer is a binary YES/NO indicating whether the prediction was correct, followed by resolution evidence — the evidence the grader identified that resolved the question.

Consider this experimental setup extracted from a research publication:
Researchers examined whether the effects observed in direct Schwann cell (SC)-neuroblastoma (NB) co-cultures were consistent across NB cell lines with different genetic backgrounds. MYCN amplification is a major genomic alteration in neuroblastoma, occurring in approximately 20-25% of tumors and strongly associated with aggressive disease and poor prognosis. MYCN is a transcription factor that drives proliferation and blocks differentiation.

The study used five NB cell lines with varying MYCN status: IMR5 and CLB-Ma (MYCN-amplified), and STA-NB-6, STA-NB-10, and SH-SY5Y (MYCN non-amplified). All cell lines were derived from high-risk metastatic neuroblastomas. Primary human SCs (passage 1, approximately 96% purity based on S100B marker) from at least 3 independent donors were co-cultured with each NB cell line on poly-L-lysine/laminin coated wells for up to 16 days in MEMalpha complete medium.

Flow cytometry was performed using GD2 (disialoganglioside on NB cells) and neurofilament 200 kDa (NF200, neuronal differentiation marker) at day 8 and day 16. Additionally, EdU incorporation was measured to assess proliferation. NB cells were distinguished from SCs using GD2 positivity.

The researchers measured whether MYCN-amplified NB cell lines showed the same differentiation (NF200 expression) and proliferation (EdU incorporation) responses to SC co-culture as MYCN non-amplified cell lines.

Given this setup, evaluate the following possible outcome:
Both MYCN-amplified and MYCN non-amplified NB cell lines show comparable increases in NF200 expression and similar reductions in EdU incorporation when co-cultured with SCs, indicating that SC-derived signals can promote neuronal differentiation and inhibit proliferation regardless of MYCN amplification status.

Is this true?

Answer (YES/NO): NO